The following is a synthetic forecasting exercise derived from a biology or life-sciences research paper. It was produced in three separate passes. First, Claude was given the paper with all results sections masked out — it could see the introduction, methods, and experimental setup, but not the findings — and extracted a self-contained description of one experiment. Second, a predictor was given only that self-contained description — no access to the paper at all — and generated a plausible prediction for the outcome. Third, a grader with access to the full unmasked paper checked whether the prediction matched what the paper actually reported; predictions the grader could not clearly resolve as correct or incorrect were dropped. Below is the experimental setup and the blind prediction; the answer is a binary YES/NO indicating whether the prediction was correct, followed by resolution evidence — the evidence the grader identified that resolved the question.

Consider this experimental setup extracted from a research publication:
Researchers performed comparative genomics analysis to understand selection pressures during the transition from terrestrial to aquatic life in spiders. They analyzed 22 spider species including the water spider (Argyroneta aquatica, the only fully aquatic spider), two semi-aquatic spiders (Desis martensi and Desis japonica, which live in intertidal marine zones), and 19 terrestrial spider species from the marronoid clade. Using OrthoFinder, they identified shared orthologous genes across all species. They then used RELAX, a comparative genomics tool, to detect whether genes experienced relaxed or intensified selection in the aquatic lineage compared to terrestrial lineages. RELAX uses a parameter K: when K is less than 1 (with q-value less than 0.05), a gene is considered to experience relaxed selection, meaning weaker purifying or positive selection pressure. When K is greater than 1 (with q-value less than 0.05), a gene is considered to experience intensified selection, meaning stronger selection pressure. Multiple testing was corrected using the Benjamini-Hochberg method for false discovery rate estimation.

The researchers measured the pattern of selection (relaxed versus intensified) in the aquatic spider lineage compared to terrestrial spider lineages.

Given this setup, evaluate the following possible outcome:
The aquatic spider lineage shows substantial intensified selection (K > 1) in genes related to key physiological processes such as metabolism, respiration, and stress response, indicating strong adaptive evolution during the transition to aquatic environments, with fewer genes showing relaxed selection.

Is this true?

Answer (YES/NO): YES